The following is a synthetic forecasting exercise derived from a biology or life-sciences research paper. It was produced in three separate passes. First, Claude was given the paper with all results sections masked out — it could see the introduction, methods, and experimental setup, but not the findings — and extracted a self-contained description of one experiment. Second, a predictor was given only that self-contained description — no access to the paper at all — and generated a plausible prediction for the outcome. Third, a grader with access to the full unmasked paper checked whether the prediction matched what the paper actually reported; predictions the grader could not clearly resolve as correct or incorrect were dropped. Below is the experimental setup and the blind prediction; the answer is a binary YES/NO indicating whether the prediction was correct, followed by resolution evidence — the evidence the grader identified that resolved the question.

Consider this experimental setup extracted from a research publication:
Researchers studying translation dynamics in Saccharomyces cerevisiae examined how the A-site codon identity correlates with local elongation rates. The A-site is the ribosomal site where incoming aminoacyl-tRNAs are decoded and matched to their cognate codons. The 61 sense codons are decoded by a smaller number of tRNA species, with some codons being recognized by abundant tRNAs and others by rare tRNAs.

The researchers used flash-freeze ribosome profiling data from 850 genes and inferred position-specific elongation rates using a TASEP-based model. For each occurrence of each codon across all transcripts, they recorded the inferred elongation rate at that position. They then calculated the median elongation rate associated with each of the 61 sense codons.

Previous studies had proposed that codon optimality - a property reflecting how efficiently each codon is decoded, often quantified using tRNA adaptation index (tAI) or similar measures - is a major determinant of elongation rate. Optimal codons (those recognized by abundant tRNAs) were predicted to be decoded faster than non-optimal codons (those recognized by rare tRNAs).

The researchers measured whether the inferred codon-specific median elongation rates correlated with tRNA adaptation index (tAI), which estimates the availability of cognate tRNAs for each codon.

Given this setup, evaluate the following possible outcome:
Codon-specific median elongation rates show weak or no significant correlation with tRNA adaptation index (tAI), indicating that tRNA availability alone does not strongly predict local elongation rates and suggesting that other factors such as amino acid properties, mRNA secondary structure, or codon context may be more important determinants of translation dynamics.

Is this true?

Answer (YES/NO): NO